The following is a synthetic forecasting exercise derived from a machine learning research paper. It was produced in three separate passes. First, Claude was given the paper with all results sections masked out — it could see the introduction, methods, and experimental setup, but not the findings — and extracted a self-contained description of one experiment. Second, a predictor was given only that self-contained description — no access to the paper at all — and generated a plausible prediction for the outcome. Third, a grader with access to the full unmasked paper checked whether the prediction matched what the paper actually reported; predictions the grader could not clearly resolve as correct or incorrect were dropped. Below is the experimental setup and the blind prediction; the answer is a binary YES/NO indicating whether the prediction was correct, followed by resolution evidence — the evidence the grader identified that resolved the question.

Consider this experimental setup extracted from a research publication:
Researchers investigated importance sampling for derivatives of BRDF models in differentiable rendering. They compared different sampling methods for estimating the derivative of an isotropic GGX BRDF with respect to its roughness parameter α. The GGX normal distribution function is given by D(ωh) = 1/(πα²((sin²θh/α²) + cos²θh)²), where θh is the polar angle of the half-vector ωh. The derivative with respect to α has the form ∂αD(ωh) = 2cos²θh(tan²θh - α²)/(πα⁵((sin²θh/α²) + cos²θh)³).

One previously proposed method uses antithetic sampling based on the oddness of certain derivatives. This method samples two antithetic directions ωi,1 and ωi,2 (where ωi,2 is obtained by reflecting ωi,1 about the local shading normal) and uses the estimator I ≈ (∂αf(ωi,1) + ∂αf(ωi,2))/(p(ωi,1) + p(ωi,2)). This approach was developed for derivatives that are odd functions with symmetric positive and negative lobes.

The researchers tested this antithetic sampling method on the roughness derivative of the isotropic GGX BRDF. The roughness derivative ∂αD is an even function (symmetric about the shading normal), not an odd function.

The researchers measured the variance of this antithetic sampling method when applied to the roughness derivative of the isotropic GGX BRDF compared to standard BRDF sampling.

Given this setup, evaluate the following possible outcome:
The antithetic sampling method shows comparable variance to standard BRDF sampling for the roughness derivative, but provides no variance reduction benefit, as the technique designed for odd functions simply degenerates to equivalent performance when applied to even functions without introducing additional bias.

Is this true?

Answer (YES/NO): NO